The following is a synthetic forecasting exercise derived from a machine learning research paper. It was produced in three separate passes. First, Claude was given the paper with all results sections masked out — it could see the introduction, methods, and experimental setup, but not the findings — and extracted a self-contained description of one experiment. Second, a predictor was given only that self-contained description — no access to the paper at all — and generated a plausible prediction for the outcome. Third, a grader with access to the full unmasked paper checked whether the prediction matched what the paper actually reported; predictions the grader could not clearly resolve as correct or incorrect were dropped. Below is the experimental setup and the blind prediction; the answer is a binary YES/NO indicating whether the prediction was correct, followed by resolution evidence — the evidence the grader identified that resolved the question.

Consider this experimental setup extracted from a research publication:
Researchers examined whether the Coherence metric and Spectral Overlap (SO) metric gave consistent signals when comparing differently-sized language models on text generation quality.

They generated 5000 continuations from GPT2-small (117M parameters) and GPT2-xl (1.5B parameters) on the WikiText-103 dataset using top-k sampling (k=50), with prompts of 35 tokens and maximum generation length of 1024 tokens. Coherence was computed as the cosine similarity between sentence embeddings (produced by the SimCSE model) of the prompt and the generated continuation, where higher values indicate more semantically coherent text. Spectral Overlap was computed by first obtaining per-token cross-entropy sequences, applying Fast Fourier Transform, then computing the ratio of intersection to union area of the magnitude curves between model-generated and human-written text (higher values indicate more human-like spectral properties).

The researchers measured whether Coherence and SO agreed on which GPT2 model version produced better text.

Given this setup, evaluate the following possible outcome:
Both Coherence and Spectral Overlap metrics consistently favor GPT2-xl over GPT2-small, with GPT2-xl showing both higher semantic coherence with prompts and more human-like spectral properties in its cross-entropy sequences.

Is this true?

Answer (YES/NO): NO